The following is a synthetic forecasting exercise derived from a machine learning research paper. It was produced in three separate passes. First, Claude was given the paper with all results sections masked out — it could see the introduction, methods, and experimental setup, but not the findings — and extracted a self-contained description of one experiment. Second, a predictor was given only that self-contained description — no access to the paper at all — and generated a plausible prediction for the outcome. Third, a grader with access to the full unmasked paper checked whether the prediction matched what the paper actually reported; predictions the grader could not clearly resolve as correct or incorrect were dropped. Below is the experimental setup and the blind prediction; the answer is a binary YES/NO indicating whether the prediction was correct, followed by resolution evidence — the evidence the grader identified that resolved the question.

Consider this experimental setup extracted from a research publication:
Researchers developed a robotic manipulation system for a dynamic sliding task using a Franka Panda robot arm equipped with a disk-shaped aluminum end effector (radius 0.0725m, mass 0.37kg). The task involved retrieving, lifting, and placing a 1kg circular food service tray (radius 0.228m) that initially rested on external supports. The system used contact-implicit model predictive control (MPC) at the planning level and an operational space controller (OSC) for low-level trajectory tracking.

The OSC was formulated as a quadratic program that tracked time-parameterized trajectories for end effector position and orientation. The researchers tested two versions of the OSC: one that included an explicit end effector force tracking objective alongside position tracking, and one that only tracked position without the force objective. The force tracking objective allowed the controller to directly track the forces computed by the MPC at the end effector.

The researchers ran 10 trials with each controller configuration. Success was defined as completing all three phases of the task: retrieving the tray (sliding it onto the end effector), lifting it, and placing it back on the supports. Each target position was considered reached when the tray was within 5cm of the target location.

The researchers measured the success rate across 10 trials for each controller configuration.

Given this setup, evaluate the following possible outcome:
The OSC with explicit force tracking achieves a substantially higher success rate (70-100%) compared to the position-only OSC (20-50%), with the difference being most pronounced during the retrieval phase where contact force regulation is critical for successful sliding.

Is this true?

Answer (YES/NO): NO